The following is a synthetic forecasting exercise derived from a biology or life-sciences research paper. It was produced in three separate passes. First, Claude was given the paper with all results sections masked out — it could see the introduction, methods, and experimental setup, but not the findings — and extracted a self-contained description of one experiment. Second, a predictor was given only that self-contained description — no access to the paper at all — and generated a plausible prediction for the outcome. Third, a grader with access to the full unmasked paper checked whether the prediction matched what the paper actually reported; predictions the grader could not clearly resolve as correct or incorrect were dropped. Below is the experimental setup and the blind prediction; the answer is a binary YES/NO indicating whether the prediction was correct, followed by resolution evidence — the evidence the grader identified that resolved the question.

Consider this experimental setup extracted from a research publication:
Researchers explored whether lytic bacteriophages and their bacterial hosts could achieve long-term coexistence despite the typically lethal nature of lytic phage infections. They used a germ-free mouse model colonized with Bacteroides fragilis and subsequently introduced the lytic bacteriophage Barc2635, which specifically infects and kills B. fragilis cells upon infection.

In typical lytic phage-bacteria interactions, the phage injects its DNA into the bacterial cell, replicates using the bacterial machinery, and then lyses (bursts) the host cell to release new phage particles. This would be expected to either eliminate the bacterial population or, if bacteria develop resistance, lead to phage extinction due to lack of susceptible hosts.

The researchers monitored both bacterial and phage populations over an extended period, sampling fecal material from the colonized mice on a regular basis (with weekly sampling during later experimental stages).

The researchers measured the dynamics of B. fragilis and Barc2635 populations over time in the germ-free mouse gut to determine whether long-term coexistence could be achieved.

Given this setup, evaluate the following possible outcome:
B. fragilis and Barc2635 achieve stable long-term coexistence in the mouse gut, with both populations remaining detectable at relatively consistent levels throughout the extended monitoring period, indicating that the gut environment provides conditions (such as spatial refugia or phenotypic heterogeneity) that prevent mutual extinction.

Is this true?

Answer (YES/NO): NO